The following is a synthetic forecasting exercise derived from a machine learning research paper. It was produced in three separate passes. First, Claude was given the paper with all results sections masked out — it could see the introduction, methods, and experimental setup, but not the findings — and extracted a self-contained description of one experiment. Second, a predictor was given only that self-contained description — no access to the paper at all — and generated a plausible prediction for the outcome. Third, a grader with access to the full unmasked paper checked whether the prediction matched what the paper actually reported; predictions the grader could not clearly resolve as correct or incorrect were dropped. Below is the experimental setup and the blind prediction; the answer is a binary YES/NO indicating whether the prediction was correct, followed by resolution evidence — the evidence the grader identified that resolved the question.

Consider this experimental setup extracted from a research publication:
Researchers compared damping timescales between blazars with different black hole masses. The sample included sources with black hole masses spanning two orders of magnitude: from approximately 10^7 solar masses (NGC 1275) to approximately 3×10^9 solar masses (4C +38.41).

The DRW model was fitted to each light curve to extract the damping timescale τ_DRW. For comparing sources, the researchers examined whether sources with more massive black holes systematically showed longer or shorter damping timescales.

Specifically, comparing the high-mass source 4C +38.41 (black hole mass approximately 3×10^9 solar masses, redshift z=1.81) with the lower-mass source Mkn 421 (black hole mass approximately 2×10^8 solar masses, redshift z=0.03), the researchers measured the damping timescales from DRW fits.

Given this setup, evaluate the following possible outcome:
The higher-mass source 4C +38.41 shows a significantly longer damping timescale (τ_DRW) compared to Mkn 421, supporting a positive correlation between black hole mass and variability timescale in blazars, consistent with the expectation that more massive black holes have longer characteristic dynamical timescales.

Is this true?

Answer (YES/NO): NO